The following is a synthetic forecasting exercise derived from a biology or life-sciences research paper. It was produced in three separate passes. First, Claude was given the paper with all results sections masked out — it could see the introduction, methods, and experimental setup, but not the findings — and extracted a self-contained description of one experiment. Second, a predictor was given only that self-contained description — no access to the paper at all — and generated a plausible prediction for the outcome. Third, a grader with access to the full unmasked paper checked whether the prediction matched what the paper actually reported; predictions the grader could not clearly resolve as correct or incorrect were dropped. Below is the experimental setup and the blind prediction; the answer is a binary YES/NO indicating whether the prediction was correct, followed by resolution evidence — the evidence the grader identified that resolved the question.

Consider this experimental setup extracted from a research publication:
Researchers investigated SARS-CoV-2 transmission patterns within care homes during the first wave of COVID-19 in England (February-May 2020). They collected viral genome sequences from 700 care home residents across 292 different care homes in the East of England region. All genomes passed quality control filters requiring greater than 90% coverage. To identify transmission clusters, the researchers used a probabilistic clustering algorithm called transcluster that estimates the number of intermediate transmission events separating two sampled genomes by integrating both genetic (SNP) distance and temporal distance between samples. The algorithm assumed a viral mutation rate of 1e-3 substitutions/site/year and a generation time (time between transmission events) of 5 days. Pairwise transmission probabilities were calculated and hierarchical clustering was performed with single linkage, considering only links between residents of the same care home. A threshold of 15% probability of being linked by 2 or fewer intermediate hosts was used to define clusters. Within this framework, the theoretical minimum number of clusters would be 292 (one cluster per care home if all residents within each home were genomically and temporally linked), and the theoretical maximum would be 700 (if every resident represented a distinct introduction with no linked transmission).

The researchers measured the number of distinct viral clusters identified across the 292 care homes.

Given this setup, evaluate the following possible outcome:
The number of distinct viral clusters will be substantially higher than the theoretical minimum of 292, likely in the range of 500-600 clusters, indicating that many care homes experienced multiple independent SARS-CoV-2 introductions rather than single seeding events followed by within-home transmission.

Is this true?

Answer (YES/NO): NO